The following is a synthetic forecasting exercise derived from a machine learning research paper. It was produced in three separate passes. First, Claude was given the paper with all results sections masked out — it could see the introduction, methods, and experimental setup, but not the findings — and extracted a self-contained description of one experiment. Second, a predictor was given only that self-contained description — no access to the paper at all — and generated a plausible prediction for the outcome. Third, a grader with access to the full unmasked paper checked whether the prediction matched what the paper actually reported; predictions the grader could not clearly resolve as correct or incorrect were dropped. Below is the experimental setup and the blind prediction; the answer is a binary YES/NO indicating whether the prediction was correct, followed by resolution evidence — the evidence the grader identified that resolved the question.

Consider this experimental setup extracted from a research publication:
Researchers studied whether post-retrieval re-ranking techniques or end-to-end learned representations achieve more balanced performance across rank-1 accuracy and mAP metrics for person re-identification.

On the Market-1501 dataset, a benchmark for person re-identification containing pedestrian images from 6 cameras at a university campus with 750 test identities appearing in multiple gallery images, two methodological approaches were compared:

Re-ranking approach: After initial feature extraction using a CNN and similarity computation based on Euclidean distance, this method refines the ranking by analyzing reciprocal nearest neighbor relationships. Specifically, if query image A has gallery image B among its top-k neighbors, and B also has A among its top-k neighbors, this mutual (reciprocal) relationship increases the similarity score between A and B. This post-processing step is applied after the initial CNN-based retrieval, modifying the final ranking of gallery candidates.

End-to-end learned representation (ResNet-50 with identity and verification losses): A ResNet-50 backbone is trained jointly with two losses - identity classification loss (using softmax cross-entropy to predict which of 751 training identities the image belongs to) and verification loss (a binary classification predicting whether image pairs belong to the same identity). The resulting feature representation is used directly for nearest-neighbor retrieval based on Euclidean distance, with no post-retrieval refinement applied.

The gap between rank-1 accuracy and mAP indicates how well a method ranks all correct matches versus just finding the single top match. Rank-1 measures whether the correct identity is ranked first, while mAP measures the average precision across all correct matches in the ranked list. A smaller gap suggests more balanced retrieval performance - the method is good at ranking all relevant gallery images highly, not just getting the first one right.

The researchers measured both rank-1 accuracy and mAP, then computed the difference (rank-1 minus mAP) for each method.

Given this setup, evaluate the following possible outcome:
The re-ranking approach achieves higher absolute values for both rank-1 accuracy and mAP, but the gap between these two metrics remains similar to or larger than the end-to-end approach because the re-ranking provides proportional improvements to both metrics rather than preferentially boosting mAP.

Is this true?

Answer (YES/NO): NO